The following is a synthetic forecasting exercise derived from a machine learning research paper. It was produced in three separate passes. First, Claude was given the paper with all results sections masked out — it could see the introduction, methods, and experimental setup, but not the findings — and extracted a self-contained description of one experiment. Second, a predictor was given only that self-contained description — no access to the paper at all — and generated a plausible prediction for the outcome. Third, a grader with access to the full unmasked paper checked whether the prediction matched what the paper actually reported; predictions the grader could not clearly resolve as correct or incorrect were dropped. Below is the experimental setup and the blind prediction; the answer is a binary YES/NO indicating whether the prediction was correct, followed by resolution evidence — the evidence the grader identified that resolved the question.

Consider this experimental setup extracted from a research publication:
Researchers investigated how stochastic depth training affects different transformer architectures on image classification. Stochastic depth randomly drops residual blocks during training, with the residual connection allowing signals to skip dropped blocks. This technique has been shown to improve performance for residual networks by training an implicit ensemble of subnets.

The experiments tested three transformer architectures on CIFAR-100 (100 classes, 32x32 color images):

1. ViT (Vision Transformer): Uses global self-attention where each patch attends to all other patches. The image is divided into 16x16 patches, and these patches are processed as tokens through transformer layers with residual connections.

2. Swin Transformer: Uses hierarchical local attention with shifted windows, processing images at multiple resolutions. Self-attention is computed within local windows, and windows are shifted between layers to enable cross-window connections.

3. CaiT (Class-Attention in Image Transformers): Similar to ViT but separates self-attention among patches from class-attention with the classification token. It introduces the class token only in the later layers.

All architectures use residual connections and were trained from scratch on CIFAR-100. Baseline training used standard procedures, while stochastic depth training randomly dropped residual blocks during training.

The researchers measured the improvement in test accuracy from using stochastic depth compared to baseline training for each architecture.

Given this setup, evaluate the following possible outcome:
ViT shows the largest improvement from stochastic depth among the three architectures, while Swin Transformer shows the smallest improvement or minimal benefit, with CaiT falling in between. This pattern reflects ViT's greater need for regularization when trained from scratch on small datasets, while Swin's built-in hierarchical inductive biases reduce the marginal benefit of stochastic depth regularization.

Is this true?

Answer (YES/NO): NO